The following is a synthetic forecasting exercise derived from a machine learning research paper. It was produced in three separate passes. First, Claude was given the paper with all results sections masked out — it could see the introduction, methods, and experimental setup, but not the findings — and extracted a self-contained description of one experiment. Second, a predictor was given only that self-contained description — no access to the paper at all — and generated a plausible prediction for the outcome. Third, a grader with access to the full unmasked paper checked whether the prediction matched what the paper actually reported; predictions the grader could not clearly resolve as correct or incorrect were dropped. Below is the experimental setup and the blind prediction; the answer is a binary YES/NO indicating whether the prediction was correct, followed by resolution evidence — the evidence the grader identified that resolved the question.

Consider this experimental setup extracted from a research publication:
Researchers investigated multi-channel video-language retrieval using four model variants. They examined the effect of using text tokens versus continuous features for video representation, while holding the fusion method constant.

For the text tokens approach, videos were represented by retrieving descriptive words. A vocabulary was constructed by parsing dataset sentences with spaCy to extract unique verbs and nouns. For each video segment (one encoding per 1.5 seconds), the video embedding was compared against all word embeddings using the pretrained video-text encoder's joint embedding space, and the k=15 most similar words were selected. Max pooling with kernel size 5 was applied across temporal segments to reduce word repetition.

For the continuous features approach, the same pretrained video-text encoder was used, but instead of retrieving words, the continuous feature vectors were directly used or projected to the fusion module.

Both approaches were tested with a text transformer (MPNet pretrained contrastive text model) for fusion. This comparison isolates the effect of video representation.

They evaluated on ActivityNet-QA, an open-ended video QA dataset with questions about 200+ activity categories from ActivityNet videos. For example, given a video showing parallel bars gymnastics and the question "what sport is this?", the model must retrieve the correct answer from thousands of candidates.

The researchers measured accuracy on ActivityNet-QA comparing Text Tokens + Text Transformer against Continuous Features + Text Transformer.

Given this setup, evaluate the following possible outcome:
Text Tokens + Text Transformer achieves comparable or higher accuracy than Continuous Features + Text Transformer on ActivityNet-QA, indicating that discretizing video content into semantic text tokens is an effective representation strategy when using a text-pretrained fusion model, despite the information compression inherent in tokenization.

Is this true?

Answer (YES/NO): YES